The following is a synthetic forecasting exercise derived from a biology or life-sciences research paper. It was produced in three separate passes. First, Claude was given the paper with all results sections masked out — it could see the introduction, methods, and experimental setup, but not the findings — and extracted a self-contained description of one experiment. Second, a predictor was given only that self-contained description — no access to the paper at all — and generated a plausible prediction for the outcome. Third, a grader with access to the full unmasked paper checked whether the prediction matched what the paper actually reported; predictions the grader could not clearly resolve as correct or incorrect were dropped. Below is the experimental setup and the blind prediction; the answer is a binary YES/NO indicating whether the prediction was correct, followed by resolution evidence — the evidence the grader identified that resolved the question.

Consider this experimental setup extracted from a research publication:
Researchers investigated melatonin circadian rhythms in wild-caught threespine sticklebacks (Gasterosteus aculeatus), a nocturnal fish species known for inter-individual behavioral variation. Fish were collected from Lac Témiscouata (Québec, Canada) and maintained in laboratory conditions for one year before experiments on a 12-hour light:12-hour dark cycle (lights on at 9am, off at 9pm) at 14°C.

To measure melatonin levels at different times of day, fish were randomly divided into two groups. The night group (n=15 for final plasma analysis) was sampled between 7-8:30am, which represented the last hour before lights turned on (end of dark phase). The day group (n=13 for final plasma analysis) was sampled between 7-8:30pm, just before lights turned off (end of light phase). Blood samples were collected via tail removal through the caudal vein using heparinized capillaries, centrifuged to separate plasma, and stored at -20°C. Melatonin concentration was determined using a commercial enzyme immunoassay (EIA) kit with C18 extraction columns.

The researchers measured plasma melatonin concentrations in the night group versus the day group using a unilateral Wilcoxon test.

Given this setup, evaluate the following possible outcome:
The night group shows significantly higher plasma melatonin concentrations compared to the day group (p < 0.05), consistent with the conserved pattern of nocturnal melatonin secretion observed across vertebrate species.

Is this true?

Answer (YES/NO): YES